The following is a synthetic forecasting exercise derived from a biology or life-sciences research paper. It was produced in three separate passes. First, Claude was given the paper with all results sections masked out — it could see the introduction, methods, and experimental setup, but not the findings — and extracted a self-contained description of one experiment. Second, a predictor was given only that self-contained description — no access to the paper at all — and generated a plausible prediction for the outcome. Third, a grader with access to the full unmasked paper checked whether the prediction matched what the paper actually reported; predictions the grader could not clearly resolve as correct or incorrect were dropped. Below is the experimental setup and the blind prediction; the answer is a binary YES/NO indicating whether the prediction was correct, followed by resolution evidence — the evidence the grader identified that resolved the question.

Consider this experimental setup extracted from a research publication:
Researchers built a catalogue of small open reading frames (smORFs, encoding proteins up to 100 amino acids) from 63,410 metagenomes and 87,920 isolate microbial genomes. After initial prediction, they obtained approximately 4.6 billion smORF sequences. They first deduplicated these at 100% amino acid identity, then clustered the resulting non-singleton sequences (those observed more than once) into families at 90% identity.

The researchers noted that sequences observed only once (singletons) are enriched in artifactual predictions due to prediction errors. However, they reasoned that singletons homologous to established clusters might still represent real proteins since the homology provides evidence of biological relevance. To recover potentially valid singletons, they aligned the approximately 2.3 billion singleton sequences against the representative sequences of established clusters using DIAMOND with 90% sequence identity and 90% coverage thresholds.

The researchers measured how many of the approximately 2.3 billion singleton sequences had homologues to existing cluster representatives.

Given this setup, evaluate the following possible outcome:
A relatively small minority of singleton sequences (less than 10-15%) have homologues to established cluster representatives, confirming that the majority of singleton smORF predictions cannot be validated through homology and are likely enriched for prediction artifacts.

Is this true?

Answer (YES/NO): NO